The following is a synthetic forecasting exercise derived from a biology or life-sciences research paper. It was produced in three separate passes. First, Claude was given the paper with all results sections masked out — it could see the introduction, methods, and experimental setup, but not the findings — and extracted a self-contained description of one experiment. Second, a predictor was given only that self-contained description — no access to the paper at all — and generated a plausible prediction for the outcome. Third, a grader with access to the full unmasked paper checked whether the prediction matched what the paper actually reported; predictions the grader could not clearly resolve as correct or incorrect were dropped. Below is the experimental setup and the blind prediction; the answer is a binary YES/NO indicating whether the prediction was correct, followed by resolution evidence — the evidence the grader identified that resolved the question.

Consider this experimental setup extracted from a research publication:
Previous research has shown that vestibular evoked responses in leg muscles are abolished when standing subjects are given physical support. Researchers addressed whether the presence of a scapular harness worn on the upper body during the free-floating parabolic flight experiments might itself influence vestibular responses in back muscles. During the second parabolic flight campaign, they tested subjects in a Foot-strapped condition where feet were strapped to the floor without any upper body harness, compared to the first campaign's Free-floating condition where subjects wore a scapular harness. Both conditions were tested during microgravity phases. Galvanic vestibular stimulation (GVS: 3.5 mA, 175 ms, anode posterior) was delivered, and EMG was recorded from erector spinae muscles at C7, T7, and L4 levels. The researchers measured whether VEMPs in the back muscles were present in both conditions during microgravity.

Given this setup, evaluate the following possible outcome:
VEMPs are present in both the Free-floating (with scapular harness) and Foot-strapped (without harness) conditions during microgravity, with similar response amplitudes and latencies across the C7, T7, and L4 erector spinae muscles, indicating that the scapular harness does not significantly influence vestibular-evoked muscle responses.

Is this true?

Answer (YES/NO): NO